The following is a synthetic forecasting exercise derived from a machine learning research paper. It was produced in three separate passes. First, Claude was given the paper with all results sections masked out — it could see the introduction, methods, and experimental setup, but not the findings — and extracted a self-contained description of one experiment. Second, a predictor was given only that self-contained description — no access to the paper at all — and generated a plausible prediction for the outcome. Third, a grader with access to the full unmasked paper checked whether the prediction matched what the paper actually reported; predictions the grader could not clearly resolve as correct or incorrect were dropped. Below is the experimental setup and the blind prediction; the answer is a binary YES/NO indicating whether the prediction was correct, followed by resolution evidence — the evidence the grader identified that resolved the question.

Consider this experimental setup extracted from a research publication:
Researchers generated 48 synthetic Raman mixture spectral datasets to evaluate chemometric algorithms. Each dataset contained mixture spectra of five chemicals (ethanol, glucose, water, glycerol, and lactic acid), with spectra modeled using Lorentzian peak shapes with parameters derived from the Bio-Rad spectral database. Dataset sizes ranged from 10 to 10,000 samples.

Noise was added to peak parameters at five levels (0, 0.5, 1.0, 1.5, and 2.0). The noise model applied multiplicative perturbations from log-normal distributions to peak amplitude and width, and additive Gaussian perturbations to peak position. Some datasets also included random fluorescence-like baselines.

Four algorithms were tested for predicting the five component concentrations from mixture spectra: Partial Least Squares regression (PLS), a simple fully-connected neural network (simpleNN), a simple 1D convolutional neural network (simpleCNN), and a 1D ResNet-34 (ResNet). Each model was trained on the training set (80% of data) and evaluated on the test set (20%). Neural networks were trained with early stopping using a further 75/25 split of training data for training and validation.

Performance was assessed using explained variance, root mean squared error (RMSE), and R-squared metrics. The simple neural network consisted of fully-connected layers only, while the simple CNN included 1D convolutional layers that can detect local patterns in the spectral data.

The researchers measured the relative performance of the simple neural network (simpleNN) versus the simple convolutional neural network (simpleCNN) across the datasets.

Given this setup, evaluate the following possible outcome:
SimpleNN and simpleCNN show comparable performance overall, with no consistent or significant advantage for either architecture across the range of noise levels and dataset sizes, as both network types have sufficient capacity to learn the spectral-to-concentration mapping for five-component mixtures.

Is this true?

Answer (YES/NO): NO